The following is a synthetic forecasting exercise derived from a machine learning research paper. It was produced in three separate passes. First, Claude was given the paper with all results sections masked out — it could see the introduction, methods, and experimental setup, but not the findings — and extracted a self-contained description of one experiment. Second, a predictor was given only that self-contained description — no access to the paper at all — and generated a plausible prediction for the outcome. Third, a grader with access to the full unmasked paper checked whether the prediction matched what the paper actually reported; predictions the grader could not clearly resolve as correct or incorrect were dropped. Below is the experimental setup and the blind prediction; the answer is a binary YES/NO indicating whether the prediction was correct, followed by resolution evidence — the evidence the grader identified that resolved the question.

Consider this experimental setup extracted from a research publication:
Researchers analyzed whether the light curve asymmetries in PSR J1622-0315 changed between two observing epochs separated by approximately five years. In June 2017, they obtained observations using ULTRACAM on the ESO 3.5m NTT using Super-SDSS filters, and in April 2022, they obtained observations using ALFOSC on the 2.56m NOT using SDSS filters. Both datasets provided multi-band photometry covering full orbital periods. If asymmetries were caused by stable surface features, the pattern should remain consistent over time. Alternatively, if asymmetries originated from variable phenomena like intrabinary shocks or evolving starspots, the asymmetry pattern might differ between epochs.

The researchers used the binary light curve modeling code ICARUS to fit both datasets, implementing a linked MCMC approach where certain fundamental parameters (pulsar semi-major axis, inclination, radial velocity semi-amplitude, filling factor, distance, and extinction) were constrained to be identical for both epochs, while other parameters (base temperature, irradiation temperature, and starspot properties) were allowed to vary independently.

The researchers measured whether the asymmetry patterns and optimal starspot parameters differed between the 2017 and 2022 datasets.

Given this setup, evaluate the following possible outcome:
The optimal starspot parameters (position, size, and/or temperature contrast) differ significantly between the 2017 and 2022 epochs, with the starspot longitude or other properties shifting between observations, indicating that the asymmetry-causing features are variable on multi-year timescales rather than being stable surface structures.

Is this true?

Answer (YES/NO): YES